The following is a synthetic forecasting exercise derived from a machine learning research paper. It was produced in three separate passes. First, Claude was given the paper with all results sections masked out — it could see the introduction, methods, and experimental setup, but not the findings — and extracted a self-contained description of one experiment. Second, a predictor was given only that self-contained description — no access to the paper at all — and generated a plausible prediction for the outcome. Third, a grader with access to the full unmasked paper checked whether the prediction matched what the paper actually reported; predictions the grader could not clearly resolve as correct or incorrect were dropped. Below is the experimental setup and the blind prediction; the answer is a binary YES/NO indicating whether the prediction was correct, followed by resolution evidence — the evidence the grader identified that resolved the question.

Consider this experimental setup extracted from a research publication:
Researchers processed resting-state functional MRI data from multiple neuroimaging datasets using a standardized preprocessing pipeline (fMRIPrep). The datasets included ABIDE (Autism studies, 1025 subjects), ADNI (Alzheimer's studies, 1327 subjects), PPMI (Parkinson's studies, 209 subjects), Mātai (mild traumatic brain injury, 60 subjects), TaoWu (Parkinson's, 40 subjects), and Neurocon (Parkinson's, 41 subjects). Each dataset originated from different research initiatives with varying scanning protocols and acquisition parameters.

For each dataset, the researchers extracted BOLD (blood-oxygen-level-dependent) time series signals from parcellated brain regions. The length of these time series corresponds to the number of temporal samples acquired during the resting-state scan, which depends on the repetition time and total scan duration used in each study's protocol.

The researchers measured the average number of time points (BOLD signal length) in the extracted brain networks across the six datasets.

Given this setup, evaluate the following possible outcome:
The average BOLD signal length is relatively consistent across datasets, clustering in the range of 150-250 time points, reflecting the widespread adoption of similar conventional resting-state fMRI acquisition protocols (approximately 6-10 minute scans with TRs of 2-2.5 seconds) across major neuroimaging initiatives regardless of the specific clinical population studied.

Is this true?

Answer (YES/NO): NO